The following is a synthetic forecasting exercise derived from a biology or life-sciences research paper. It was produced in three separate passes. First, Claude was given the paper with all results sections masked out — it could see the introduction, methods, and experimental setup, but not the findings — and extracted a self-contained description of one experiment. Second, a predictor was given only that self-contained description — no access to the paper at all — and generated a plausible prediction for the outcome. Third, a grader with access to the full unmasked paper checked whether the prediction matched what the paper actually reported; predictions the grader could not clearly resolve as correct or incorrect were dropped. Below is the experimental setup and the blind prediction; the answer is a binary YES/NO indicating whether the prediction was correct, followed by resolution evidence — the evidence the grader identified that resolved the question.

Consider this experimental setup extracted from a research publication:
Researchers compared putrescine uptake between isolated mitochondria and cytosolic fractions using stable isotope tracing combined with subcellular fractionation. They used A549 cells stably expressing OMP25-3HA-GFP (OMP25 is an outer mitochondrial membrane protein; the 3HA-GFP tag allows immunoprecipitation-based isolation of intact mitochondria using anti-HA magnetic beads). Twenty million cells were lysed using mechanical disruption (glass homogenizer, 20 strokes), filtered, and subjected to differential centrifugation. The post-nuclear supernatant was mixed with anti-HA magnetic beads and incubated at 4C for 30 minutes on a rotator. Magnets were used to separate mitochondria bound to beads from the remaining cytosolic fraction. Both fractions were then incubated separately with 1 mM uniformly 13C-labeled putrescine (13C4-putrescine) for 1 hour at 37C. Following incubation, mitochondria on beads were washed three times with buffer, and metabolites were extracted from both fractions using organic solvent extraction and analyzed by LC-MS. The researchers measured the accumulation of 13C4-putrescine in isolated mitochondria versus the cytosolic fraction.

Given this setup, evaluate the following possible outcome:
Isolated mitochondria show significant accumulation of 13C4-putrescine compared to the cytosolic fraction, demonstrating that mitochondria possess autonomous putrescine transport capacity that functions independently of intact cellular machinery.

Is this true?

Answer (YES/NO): NO